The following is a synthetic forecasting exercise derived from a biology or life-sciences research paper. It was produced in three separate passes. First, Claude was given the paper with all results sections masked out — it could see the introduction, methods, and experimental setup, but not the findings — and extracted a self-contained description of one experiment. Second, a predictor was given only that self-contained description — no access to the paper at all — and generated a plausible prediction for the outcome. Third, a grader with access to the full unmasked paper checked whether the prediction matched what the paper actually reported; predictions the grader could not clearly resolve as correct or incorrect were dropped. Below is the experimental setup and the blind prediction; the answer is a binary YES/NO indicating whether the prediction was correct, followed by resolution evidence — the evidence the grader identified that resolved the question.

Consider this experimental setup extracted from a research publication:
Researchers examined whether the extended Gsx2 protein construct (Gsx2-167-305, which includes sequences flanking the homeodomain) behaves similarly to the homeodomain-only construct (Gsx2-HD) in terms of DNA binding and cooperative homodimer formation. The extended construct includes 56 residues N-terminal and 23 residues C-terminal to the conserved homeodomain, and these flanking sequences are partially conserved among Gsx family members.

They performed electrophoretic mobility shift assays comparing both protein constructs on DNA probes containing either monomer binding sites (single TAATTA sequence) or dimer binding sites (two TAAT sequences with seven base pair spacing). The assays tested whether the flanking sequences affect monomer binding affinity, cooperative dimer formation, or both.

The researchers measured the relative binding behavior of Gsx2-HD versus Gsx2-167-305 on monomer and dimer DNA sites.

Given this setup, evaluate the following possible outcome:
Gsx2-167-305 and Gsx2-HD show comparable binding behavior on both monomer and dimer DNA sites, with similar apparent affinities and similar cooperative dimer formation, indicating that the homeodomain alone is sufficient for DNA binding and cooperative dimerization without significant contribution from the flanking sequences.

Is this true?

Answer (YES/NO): NO